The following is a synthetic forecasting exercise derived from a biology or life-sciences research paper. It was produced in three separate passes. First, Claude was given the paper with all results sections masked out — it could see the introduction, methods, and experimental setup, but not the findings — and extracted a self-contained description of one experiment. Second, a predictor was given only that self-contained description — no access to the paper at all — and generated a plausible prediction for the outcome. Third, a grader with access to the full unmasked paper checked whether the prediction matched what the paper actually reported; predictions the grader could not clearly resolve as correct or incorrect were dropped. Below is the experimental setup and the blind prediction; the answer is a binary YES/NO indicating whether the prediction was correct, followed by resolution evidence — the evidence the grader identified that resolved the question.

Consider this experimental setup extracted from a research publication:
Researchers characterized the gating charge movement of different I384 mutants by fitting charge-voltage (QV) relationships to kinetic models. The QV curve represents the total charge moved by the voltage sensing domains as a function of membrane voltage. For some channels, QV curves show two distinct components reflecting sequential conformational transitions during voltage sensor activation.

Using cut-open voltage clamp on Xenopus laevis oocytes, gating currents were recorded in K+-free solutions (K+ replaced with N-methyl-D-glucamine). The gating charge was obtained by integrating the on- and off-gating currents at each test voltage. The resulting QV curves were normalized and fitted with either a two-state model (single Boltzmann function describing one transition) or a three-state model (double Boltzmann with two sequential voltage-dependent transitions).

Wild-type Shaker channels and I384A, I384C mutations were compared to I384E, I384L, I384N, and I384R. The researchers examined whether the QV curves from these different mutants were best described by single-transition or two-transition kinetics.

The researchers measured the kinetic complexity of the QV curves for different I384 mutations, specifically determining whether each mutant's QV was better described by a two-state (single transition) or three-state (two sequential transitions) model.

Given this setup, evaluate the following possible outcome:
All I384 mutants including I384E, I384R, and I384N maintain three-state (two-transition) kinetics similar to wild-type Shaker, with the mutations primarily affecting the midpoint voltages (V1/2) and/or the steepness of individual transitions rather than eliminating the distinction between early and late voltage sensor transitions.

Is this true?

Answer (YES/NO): NO